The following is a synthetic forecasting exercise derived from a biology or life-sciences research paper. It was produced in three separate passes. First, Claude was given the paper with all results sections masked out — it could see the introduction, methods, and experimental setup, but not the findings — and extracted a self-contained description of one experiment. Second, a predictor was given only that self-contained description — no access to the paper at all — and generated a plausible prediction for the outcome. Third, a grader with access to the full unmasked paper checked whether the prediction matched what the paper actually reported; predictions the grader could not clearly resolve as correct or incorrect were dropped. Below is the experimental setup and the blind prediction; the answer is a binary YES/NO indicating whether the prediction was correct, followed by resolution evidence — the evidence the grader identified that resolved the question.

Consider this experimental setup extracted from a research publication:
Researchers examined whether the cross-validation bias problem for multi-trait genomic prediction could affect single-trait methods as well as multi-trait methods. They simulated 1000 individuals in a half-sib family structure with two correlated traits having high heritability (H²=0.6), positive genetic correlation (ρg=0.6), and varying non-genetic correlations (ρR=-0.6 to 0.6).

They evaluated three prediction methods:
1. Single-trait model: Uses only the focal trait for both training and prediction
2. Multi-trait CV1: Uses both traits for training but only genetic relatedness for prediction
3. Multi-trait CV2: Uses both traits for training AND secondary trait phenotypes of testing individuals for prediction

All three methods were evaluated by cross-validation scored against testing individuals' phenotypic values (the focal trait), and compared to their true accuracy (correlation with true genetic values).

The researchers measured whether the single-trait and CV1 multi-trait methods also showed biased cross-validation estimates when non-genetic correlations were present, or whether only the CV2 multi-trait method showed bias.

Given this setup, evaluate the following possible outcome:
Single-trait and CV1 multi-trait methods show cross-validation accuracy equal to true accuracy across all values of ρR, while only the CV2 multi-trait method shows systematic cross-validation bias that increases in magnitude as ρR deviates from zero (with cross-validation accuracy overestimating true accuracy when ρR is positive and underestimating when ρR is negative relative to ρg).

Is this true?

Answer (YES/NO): NO